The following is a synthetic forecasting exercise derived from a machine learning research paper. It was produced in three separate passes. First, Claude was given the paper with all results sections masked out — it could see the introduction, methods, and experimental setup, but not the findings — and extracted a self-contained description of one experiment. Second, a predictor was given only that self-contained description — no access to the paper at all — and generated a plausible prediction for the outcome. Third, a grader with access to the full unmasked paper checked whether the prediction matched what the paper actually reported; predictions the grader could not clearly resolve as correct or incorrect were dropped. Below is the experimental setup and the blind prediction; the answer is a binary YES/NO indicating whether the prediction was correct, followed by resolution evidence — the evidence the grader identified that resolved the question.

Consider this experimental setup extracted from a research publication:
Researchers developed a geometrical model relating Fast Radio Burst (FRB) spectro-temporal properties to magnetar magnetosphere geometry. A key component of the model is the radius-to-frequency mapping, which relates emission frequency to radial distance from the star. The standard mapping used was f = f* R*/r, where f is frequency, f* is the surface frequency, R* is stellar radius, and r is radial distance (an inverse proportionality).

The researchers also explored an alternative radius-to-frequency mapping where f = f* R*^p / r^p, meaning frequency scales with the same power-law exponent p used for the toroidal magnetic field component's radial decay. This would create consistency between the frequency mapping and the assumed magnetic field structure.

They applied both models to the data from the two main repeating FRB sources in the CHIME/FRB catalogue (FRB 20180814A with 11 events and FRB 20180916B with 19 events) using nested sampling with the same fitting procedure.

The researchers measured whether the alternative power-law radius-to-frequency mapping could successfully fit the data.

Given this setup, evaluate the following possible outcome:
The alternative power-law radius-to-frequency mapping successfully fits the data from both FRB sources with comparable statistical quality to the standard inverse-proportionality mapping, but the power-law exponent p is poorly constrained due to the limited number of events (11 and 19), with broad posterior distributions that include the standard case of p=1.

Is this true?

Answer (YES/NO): NO